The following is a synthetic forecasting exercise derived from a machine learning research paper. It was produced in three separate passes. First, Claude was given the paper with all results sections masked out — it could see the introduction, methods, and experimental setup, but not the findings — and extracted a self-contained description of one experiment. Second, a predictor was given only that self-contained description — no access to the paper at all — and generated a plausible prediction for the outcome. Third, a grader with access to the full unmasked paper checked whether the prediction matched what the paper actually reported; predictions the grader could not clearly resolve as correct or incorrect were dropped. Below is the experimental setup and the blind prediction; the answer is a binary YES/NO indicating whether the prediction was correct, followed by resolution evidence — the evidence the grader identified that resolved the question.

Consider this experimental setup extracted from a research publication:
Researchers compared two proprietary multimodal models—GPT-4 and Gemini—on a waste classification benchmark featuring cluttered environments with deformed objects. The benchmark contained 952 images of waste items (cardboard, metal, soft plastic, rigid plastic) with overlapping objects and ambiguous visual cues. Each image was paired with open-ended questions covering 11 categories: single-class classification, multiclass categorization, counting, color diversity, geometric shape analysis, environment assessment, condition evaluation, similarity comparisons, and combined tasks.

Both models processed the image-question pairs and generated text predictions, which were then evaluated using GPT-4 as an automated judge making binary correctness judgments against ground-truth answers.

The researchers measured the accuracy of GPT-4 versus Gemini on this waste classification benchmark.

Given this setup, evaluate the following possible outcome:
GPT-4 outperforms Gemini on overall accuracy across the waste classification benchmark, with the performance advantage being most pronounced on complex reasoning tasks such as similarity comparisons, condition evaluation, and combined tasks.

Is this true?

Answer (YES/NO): NO